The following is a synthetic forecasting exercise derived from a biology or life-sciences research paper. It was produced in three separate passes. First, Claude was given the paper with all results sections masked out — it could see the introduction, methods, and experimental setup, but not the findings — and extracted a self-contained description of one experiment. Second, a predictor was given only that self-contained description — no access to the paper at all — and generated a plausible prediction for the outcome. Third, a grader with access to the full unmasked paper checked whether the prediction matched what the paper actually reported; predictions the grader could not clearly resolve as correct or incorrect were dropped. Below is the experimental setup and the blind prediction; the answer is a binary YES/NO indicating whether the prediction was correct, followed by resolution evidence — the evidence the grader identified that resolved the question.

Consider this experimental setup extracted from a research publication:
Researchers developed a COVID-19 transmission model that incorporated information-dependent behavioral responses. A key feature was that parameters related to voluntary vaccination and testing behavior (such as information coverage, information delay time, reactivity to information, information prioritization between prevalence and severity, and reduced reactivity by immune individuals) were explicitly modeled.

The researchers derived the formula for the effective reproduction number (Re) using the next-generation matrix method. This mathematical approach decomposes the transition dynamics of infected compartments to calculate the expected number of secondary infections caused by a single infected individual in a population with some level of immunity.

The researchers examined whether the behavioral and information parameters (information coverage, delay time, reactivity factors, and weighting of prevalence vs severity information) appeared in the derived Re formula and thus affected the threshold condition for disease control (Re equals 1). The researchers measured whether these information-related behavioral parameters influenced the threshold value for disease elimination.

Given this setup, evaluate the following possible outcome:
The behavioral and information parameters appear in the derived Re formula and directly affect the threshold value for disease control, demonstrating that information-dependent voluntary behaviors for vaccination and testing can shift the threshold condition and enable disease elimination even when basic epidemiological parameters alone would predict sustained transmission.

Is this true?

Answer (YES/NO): NO